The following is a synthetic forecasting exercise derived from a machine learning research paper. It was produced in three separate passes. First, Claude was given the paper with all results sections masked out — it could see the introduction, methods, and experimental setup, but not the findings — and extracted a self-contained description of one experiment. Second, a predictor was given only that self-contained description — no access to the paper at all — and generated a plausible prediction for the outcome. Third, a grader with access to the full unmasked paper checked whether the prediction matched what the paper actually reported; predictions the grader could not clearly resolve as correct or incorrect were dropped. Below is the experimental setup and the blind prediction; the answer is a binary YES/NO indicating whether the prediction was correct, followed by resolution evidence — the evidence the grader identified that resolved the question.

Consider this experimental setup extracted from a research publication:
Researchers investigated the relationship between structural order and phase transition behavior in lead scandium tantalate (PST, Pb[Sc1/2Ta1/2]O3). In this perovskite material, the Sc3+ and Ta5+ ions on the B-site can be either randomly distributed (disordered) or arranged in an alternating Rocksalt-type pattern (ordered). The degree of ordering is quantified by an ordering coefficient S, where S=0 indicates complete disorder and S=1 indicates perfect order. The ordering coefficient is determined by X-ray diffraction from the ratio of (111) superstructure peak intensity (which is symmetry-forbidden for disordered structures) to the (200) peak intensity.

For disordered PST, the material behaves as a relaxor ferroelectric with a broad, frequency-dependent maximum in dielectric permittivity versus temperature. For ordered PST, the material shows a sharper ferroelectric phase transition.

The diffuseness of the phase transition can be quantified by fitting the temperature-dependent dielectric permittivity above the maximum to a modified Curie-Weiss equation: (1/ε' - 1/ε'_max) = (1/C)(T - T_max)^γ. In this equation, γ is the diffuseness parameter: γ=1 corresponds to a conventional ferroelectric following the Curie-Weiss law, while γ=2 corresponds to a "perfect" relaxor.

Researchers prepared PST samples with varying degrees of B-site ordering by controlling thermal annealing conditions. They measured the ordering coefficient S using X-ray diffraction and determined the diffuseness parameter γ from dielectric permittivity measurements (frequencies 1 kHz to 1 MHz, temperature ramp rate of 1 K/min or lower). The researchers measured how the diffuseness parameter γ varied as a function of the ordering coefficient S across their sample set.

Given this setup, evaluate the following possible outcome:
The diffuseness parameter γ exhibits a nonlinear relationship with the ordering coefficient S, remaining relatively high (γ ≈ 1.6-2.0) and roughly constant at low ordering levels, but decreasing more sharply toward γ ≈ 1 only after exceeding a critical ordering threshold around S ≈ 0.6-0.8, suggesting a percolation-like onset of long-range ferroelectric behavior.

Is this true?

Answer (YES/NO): NO